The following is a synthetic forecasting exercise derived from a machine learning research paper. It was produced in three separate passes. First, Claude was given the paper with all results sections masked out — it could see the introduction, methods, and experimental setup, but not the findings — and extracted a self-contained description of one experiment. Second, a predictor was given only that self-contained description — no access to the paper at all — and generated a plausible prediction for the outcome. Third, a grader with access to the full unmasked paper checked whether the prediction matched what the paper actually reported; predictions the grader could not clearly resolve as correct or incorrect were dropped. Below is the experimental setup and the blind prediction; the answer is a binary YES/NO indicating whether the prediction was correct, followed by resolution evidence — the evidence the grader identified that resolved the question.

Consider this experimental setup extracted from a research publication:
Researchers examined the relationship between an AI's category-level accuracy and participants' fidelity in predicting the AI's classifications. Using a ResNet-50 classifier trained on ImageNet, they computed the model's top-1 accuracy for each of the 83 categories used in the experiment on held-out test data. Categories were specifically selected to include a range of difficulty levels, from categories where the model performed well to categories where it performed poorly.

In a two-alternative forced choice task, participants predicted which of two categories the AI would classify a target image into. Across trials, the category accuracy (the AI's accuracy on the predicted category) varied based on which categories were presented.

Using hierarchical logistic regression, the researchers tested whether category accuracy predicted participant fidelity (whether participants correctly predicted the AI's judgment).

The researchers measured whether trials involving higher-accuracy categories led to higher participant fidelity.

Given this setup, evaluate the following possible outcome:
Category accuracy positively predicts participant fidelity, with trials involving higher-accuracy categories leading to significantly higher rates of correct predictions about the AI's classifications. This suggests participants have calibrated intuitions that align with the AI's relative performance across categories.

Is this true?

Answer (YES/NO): YES